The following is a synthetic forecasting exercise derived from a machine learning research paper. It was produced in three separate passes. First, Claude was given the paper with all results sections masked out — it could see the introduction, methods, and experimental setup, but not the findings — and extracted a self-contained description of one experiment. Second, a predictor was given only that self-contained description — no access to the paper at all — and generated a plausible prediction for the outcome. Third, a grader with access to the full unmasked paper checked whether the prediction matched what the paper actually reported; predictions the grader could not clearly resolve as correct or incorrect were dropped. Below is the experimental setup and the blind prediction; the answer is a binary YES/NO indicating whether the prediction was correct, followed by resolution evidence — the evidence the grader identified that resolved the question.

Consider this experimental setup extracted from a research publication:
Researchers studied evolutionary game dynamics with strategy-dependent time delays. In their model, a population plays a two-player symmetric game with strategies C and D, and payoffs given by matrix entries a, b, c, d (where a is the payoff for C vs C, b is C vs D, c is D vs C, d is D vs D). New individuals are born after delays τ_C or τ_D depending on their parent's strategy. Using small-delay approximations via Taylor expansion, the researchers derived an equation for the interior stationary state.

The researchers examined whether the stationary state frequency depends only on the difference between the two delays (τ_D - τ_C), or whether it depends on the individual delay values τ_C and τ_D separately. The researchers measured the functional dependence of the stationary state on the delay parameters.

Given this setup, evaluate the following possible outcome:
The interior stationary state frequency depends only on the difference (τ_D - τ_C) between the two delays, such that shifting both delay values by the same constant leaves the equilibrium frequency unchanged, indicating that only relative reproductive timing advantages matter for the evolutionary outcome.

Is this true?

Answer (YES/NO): NO